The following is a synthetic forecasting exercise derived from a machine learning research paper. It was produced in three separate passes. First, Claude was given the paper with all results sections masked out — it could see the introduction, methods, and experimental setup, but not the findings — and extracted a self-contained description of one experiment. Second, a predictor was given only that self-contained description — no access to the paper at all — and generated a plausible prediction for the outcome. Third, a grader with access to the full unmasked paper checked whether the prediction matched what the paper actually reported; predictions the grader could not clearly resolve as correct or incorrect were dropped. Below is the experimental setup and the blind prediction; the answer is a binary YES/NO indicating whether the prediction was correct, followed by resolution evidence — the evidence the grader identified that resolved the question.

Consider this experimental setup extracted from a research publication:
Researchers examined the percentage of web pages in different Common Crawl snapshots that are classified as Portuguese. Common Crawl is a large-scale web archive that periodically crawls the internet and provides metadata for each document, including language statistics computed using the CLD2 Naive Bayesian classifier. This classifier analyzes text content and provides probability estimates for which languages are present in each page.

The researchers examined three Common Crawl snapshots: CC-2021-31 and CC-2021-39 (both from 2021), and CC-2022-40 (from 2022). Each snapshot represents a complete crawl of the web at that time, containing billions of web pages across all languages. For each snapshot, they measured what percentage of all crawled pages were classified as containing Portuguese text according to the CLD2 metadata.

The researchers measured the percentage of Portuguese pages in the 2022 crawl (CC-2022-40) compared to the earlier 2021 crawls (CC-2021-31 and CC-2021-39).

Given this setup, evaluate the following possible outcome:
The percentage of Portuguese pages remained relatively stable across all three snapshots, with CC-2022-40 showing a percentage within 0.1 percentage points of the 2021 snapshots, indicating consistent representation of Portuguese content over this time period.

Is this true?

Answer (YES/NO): NO